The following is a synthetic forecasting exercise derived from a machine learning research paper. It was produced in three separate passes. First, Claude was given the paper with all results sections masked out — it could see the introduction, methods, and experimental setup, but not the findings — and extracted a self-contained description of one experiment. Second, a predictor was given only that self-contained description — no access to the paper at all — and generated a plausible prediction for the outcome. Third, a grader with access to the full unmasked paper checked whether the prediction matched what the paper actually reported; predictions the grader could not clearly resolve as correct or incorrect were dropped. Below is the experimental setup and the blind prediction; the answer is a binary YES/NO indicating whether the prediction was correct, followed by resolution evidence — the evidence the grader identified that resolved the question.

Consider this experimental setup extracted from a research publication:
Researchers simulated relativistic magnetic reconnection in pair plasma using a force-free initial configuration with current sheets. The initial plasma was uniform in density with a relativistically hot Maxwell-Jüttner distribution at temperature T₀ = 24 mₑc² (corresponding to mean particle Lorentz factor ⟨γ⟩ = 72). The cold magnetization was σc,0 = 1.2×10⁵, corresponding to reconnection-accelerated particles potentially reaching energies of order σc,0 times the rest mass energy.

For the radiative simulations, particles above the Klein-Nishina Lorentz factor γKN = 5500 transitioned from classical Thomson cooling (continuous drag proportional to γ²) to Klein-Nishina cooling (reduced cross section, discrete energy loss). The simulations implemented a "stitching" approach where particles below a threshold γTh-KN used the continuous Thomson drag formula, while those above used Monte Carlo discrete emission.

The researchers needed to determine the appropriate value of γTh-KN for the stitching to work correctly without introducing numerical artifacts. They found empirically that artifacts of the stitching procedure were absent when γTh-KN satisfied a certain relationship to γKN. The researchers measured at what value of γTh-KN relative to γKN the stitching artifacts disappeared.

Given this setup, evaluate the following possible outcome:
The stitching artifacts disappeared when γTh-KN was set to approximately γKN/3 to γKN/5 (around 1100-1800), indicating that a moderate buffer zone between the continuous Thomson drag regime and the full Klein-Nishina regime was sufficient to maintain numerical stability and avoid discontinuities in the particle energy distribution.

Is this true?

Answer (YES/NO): NO